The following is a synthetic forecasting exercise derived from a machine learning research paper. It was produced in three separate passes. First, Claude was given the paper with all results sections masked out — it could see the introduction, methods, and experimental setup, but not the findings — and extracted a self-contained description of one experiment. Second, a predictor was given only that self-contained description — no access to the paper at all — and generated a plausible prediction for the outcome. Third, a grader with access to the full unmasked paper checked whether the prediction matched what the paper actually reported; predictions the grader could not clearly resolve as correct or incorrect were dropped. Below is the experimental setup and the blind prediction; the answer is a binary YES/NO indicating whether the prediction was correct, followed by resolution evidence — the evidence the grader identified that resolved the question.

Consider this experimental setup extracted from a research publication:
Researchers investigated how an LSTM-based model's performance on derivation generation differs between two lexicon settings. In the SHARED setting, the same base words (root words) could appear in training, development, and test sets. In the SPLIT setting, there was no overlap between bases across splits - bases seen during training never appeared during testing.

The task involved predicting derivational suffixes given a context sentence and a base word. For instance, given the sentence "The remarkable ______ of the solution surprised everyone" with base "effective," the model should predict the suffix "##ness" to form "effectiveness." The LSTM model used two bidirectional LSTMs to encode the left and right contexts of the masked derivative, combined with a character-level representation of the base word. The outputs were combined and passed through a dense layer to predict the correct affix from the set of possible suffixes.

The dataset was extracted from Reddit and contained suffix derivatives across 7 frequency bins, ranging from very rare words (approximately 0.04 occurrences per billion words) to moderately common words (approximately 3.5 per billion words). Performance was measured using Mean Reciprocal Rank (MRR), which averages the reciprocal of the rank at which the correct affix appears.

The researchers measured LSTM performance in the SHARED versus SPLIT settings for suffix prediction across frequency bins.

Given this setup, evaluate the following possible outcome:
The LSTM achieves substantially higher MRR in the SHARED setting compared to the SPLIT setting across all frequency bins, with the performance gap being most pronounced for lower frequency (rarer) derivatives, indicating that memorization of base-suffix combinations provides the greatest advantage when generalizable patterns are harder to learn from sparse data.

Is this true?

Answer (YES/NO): NO